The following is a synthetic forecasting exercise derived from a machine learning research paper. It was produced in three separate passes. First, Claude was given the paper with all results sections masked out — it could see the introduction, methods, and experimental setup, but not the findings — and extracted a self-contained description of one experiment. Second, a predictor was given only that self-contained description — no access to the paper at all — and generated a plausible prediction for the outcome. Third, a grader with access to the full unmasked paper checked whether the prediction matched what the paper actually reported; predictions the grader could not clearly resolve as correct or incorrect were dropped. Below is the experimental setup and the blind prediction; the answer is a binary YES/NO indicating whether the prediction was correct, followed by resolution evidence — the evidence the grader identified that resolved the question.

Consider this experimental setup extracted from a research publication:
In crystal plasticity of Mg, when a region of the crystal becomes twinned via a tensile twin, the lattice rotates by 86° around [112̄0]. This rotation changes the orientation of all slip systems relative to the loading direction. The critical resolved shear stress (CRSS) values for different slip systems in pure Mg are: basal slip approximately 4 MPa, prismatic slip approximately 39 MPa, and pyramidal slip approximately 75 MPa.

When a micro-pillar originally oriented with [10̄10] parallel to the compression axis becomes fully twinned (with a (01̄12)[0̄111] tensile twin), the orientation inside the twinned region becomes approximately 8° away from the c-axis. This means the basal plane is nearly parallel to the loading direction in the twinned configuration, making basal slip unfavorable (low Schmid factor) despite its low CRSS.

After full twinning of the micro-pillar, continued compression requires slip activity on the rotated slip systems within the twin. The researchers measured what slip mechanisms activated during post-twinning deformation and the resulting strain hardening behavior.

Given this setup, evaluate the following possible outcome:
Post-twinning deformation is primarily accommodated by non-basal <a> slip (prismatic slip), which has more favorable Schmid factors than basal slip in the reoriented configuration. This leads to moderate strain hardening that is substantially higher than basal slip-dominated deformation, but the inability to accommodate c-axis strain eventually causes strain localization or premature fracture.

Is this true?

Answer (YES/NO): NO